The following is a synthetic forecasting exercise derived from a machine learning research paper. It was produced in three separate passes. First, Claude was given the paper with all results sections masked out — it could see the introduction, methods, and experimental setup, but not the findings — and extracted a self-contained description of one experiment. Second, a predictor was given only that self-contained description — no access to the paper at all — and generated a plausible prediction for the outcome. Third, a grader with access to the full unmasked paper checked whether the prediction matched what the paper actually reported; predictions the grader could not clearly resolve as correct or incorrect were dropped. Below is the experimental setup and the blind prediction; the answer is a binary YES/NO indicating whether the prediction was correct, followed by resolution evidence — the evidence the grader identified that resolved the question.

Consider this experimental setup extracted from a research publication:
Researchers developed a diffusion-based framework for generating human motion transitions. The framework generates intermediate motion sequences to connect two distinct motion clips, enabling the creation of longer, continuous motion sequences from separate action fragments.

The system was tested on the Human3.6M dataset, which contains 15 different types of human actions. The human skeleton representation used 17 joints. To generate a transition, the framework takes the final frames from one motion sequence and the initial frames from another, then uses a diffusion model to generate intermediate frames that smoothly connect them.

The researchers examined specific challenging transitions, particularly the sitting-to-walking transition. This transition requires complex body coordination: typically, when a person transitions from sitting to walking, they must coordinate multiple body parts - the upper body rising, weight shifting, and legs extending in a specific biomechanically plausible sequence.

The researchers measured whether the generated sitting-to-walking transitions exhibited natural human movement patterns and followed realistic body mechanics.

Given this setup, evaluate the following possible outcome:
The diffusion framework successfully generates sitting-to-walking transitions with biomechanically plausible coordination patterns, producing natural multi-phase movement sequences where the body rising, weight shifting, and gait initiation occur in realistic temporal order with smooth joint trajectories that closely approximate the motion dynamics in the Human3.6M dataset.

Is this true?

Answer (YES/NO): NO